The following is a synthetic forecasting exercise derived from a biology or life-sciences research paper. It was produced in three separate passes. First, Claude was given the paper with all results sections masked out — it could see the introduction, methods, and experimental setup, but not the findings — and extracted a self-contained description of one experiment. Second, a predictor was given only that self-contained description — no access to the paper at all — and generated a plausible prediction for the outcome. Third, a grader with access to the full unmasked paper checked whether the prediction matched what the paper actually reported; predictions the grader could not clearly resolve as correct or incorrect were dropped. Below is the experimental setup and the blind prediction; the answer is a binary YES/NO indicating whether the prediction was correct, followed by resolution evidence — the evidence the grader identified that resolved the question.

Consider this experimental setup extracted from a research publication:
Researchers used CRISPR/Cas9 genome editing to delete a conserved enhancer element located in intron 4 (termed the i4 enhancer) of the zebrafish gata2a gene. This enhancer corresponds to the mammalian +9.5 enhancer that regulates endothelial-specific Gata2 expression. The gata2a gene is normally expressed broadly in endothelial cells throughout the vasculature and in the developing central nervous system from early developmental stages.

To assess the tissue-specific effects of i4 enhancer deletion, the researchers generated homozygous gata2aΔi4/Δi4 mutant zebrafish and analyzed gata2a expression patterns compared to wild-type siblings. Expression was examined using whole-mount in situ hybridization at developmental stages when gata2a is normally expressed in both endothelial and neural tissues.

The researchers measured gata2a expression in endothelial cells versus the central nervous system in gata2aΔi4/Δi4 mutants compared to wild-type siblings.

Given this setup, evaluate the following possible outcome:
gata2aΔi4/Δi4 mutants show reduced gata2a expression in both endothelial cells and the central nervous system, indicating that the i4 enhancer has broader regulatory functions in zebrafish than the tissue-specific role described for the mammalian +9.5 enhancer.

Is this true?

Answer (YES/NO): NO